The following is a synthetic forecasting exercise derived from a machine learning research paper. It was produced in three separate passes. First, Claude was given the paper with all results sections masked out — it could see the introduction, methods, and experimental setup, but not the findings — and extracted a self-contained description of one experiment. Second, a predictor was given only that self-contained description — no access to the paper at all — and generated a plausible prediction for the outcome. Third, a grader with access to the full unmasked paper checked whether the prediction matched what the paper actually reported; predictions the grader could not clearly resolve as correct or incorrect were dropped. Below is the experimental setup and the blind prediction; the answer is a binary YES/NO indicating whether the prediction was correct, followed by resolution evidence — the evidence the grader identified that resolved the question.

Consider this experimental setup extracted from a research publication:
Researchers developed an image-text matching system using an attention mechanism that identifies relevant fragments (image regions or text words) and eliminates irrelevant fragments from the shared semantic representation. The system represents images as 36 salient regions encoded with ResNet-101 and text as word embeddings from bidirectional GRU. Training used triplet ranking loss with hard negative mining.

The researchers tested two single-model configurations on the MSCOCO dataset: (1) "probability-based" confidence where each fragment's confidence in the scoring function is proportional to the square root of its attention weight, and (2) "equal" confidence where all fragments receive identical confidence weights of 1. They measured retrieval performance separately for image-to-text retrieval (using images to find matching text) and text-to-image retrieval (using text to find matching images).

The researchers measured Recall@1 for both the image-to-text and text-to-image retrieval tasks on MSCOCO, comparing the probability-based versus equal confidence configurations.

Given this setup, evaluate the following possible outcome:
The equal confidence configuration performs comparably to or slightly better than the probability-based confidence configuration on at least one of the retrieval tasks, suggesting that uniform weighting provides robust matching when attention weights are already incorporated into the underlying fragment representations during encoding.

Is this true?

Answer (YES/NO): YES